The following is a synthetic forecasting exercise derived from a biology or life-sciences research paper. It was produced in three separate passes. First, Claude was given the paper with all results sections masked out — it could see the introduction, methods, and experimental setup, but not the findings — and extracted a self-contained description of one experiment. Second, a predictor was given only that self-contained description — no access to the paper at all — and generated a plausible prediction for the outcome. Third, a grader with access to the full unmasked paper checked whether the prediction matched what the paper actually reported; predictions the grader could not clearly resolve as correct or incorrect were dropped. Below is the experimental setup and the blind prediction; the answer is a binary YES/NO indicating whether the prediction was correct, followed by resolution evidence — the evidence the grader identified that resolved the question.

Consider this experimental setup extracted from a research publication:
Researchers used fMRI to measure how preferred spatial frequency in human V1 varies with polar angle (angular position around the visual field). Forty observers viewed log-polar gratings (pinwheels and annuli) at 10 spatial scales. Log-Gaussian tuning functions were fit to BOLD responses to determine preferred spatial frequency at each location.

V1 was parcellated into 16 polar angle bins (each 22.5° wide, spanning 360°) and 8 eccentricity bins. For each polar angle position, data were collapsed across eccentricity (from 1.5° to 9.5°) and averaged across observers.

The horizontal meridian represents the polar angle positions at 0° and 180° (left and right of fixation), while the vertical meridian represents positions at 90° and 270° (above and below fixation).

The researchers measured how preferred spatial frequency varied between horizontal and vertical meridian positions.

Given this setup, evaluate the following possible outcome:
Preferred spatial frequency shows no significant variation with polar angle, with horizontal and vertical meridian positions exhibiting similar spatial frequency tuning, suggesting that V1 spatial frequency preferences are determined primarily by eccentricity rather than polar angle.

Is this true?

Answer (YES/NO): NO